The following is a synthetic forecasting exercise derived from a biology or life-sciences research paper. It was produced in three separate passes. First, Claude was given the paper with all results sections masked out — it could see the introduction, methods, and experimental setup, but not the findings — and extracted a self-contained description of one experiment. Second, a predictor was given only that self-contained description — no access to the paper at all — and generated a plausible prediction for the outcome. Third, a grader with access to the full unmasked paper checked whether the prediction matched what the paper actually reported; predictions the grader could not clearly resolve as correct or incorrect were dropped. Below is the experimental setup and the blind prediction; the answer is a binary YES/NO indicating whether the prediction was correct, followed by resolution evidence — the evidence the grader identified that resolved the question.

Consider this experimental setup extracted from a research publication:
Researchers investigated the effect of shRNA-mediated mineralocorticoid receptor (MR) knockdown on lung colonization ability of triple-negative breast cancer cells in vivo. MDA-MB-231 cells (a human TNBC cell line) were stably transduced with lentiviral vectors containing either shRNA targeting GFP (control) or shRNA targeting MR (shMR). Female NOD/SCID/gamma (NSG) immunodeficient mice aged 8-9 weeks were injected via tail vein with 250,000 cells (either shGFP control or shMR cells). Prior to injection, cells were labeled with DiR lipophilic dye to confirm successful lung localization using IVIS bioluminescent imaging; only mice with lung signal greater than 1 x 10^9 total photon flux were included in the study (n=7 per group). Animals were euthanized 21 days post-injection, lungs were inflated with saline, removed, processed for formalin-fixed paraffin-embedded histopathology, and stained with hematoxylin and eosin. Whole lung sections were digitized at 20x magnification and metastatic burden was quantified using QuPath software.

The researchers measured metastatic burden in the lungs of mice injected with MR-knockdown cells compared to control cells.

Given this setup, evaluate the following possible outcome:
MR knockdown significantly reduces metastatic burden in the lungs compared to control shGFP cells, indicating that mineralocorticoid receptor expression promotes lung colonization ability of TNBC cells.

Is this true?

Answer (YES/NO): YES